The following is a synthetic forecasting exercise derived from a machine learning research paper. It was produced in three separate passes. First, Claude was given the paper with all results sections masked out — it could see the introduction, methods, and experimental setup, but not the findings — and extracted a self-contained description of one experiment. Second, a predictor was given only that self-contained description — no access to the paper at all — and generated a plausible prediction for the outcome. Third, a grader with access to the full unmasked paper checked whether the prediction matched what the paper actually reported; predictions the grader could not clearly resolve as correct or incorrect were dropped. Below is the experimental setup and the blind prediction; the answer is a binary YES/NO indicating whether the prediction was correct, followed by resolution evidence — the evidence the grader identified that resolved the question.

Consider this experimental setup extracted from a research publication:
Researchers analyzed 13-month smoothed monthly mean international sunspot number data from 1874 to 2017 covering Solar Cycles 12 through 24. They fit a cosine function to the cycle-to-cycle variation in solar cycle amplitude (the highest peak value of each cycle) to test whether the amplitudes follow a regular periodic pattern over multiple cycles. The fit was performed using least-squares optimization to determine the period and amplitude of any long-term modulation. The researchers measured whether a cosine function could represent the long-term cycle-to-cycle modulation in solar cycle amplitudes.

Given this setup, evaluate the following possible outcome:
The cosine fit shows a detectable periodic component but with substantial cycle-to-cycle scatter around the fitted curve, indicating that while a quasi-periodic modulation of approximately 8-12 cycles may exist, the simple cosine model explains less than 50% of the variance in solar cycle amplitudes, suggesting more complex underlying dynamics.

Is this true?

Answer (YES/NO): NO